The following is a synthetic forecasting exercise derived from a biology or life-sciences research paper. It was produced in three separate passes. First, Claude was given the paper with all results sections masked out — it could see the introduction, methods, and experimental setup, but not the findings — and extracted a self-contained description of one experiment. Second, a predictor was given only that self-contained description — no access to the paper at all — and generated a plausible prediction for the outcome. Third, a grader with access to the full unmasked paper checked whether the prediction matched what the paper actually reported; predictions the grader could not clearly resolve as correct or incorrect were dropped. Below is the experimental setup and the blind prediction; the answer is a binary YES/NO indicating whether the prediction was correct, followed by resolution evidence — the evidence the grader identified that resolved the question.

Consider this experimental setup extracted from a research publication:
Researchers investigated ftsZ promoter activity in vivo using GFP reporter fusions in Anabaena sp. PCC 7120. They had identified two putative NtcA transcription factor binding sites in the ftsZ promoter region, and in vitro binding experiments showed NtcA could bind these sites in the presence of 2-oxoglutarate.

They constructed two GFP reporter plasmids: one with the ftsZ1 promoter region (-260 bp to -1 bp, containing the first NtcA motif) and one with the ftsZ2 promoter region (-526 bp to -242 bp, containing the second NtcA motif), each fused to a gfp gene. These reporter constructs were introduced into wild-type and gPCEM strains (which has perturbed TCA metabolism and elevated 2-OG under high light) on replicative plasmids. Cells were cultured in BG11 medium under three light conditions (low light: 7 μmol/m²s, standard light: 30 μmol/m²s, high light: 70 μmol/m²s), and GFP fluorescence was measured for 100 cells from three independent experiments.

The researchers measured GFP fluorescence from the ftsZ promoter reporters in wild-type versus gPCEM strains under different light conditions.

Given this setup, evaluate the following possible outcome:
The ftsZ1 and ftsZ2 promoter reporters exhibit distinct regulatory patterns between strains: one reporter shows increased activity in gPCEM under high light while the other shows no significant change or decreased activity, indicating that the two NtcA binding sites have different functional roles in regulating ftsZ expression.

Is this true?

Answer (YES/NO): NO